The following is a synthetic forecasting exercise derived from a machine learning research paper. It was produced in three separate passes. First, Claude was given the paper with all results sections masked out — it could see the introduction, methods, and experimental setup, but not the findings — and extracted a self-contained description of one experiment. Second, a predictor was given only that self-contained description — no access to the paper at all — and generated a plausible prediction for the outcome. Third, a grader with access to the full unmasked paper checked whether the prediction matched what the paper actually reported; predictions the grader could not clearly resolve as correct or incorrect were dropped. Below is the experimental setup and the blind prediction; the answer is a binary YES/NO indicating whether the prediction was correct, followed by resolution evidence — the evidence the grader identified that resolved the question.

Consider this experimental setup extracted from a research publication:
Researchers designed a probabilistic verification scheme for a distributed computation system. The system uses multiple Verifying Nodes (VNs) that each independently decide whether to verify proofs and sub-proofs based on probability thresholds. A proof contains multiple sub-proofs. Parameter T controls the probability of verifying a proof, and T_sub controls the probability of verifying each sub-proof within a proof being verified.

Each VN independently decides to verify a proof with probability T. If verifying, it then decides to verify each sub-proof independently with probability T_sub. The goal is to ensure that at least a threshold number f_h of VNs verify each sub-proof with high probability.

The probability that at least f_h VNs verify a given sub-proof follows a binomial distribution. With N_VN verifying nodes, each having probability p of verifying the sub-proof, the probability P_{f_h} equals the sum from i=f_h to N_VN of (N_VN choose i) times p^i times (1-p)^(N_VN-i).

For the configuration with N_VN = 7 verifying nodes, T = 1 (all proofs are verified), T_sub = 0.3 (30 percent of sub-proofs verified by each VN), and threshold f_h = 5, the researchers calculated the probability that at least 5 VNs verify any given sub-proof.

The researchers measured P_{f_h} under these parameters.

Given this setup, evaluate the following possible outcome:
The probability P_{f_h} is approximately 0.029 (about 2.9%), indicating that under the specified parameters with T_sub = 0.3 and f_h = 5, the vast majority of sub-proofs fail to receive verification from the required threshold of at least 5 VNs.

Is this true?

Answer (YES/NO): NO